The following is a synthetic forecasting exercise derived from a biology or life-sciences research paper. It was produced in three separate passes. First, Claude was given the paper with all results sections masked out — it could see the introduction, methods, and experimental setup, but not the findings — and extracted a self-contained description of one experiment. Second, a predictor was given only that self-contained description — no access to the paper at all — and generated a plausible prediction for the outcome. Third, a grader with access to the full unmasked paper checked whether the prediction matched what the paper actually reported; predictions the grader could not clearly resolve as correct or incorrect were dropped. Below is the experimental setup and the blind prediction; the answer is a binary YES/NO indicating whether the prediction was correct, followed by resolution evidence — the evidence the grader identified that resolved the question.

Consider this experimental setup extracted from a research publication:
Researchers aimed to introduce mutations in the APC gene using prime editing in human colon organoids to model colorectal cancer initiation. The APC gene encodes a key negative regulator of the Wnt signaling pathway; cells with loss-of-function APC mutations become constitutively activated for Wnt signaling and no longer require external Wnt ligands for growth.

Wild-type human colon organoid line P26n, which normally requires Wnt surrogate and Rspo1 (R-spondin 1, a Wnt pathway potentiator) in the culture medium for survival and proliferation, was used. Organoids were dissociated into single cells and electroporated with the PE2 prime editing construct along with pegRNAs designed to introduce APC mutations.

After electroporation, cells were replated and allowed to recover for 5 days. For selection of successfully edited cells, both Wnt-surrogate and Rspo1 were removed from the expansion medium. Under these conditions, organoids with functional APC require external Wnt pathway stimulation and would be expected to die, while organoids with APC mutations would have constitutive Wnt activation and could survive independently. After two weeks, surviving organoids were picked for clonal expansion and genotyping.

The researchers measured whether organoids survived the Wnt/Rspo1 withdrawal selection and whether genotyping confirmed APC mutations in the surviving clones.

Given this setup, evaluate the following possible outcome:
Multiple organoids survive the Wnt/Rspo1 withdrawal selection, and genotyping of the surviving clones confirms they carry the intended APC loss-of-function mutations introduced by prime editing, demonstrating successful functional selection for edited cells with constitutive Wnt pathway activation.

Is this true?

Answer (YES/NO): NO